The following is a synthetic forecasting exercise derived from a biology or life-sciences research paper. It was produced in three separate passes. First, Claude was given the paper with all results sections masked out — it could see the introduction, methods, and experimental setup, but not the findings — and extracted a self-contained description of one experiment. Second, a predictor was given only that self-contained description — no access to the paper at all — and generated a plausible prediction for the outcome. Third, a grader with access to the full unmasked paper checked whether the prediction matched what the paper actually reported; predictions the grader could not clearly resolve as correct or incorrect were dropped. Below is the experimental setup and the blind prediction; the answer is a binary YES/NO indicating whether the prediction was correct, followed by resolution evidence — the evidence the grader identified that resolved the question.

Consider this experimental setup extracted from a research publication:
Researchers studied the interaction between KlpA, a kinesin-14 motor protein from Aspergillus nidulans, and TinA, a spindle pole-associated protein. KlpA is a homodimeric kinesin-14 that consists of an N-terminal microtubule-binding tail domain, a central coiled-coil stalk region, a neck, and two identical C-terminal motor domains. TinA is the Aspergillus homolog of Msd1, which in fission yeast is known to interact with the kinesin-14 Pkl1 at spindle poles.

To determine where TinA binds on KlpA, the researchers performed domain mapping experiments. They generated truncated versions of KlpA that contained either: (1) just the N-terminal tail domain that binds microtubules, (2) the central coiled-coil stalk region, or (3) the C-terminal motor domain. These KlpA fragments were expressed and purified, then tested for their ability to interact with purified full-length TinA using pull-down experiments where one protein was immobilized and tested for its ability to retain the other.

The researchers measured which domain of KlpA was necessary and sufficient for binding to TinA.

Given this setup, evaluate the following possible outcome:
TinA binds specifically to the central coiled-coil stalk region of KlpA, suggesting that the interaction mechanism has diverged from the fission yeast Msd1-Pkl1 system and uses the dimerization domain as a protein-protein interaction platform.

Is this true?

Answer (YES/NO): YES